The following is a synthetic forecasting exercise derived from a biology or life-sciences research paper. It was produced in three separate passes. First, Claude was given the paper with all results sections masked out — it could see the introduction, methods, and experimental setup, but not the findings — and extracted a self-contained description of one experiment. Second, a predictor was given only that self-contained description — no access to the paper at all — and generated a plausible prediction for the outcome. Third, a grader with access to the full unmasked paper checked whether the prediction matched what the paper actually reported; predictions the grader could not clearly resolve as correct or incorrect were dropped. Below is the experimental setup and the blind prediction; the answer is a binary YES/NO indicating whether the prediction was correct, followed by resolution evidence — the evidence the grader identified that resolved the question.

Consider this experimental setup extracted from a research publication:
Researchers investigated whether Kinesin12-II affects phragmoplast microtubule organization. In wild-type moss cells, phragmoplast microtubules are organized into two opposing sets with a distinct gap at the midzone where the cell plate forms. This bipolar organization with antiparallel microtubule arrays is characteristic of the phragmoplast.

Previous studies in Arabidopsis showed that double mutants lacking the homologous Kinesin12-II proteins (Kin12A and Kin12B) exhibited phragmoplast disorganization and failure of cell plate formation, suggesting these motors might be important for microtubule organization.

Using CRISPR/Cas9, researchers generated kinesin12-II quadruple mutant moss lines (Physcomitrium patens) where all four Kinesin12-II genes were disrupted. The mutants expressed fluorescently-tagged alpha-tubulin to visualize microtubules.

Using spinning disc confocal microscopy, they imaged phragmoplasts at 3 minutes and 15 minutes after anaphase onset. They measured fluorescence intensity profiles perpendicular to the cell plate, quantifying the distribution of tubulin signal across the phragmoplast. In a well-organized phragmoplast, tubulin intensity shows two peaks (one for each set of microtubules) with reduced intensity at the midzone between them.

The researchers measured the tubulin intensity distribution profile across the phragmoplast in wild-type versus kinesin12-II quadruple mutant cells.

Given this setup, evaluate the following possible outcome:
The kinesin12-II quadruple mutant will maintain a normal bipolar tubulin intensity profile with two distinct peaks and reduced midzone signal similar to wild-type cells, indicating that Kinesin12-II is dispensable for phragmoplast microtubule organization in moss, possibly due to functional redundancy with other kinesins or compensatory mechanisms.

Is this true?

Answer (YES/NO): NO